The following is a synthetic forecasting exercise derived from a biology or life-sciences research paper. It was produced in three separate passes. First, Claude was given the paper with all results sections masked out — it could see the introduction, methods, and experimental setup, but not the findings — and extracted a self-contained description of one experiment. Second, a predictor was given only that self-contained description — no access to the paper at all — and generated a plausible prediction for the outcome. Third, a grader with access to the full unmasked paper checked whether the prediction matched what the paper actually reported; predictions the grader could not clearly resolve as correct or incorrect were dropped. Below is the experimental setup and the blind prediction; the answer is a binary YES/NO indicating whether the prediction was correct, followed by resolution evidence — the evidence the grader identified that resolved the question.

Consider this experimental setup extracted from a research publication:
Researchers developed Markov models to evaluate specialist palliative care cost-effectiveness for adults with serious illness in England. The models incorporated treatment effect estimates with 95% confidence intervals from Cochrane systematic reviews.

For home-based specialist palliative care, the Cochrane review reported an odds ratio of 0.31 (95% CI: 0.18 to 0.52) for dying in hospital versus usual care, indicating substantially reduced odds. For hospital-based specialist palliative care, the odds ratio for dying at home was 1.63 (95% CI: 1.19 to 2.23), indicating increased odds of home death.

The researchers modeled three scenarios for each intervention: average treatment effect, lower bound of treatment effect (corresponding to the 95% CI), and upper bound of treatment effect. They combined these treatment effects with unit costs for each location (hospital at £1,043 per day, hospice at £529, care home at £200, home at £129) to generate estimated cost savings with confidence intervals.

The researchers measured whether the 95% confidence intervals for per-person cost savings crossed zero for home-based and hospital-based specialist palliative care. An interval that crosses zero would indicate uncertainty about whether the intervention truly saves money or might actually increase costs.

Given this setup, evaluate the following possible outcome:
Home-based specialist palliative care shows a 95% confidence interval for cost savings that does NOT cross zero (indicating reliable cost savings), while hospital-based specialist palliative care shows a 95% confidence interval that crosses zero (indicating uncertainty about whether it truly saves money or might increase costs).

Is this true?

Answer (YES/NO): NO